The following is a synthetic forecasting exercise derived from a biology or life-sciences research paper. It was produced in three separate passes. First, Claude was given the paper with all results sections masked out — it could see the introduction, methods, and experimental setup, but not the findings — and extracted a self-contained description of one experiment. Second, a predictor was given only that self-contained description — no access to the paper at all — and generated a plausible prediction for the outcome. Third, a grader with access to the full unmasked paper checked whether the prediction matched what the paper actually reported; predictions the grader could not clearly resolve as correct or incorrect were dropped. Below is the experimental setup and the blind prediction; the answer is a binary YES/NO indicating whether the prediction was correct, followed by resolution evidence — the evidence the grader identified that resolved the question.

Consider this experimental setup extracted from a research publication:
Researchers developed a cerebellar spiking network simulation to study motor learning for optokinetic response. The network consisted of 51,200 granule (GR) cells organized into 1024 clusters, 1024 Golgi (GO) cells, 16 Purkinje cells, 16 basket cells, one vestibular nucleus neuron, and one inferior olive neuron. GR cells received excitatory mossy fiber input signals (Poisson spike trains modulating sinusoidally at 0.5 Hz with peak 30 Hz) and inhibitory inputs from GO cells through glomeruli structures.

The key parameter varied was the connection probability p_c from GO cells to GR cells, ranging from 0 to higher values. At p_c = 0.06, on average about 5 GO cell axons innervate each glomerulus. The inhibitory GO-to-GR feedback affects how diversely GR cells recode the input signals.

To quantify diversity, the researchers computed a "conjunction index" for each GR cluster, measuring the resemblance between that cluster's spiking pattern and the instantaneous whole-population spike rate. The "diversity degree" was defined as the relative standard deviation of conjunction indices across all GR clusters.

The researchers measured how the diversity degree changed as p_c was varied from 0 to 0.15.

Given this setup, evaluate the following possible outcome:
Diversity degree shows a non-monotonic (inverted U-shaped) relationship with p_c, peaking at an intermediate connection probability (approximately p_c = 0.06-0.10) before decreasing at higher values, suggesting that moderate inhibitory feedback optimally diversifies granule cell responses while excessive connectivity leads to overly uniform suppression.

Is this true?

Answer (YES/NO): YES